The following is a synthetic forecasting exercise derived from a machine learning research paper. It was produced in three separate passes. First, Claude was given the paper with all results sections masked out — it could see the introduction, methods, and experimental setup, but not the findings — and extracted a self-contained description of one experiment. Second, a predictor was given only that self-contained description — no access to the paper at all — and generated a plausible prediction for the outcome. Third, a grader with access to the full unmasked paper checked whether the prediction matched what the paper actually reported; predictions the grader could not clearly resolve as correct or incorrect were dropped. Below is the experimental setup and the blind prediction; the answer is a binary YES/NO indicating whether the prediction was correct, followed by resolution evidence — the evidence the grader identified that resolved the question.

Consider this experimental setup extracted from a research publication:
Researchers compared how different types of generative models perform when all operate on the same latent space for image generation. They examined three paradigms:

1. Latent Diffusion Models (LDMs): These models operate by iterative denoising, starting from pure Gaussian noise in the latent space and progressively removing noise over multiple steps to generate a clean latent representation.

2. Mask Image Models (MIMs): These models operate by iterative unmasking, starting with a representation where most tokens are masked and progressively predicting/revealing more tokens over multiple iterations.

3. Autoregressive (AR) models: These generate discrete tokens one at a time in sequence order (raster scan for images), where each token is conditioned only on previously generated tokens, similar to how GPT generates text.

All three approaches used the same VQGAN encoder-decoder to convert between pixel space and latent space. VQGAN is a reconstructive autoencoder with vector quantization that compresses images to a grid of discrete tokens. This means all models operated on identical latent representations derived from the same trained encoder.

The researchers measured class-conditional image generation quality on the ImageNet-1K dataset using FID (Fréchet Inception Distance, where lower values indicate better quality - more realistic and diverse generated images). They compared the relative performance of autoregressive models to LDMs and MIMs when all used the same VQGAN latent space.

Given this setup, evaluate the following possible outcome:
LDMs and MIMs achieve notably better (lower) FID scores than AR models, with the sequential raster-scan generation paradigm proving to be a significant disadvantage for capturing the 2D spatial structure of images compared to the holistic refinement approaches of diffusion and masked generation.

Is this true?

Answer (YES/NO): YES